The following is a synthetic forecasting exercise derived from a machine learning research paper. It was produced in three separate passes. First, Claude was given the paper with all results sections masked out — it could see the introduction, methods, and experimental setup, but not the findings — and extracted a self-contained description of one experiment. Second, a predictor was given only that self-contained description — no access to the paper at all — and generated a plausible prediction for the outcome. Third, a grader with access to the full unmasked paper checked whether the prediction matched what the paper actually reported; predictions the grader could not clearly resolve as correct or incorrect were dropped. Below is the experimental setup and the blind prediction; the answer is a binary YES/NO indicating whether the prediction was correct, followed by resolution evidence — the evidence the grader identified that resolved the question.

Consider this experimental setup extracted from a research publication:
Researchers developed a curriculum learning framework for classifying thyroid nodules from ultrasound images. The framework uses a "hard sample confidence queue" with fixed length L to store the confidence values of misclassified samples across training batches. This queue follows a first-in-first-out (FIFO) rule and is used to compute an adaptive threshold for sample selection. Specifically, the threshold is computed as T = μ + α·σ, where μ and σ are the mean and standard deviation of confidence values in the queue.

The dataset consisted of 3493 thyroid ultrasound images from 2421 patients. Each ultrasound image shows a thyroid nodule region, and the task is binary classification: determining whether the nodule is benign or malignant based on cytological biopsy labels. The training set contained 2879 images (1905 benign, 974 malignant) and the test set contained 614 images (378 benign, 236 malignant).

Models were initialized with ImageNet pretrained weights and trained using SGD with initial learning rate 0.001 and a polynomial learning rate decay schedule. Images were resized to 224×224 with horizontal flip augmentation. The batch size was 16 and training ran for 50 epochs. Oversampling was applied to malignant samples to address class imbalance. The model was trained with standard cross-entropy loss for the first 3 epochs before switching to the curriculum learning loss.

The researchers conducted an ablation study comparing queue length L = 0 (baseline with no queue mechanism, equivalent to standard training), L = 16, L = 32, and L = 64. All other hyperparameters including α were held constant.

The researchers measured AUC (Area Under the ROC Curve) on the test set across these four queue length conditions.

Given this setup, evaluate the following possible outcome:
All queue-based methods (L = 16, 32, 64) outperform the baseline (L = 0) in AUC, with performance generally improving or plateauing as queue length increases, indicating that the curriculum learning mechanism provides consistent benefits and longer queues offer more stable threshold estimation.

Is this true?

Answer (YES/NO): NO